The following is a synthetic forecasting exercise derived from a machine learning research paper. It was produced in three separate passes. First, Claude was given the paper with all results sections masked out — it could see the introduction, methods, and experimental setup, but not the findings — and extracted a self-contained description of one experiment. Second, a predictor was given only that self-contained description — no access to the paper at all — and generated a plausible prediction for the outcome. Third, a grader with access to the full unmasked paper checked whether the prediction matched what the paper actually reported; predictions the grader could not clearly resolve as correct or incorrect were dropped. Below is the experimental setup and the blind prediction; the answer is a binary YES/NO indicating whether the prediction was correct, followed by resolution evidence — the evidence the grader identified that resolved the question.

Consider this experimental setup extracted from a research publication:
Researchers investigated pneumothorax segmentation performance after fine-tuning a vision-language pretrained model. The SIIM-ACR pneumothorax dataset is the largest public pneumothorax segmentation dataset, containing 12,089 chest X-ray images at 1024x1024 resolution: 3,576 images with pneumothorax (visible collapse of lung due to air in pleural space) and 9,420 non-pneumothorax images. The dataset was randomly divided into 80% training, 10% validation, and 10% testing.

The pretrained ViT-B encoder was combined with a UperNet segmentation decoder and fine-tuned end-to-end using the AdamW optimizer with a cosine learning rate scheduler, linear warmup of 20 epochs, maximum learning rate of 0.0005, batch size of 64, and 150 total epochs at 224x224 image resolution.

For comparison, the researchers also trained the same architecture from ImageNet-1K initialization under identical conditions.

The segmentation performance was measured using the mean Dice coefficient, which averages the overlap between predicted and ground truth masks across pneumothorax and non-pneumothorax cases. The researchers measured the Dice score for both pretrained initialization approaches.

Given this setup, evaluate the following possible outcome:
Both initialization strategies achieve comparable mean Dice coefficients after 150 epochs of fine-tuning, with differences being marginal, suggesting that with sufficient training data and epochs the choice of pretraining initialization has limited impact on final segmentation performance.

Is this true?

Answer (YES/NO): NO